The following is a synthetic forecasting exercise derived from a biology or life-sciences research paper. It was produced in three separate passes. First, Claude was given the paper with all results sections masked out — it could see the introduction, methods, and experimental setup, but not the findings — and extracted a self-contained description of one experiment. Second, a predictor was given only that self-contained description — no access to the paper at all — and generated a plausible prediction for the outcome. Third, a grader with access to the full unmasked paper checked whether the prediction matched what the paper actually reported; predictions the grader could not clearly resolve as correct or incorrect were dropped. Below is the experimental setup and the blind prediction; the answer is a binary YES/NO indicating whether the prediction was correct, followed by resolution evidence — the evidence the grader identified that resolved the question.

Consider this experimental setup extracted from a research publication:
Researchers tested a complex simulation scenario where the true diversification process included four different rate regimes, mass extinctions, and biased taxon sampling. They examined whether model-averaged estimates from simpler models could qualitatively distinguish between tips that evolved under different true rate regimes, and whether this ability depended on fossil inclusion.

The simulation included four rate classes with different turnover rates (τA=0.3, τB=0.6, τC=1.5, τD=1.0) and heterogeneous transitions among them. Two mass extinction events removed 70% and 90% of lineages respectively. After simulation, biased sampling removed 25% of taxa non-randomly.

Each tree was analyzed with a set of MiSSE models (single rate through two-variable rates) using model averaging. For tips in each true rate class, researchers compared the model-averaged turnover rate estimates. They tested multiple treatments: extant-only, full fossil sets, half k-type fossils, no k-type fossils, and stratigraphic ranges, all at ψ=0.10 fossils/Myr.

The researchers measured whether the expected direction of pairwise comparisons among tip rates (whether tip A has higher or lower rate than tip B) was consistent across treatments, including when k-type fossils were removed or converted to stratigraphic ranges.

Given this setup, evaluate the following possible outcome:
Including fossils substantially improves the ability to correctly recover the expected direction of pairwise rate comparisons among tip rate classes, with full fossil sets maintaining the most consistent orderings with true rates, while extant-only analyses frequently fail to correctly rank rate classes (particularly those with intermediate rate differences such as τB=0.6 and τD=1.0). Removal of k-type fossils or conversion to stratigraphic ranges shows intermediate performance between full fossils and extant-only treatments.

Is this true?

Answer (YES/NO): NO